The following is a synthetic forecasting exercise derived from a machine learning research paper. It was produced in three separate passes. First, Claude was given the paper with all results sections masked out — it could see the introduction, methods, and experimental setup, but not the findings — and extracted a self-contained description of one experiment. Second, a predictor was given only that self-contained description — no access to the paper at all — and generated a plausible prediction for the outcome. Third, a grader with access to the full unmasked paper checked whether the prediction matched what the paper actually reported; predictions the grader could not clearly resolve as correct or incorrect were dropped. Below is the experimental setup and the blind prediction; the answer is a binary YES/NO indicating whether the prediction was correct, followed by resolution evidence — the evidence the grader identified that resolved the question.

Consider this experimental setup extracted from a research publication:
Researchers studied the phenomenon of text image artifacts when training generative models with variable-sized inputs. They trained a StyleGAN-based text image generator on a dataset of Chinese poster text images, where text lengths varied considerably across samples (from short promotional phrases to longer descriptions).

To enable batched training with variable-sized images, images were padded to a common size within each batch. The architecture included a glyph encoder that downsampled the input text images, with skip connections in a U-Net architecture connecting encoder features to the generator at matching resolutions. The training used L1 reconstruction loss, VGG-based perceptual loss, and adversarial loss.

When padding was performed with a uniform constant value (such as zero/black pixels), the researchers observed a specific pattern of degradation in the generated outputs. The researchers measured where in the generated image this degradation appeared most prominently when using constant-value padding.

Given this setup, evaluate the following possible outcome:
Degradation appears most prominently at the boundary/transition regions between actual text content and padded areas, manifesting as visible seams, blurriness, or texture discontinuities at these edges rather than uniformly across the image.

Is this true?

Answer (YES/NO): YES